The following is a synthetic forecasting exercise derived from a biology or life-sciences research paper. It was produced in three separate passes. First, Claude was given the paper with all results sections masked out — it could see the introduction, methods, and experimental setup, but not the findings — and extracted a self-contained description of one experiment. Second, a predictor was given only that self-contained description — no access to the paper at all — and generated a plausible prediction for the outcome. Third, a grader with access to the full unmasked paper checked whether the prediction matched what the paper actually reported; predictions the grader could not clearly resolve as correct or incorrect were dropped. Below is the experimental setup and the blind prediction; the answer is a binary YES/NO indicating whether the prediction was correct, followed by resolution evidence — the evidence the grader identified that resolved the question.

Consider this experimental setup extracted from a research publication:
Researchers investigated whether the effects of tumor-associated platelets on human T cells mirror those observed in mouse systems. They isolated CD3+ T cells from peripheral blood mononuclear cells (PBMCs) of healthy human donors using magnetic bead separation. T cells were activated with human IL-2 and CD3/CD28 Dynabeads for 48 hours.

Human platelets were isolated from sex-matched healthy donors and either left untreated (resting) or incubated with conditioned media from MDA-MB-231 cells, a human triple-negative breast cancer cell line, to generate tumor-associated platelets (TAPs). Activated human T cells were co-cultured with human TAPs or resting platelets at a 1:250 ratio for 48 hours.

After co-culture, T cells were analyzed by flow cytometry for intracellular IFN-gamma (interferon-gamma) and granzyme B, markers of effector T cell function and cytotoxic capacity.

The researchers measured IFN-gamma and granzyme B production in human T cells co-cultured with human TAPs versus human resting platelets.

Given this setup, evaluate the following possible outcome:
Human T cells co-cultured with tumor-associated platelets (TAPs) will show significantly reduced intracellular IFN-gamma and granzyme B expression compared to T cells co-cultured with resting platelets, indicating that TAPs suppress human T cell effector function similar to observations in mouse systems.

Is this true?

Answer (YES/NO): YES